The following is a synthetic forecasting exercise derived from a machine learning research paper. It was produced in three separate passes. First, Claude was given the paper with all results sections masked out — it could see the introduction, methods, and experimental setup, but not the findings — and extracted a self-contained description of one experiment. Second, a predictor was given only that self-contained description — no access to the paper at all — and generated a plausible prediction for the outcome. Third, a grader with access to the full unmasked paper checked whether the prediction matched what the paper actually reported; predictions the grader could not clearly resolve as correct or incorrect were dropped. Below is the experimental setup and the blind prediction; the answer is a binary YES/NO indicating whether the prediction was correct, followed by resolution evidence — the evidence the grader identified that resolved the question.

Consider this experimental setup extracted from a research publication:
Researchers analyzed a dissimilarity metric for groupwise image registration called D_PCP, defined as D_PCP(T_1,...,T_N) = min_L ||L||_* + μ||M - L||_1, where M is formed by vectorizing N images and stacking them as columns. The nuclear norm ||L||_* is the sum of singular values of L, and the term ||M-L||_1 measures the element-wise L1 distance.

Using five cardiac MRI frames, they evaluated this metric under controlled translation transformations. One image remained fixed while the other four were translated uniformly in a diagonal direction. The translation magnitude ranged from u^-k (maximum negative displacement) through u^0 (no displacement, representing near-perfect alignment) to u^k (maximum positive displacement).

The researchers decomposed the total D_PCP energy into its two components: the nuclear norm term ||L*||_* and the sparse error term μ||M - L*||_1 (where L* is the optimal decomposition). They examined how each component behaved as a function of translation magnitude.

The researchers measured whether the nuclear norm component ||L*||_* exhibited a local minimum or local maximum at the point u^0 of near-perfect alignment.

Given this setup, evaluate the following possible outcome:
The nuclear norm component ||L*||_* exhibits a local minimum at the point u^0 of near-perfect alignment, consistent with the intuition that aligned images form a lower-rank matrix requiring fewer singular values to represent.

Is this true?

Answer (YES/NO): NO